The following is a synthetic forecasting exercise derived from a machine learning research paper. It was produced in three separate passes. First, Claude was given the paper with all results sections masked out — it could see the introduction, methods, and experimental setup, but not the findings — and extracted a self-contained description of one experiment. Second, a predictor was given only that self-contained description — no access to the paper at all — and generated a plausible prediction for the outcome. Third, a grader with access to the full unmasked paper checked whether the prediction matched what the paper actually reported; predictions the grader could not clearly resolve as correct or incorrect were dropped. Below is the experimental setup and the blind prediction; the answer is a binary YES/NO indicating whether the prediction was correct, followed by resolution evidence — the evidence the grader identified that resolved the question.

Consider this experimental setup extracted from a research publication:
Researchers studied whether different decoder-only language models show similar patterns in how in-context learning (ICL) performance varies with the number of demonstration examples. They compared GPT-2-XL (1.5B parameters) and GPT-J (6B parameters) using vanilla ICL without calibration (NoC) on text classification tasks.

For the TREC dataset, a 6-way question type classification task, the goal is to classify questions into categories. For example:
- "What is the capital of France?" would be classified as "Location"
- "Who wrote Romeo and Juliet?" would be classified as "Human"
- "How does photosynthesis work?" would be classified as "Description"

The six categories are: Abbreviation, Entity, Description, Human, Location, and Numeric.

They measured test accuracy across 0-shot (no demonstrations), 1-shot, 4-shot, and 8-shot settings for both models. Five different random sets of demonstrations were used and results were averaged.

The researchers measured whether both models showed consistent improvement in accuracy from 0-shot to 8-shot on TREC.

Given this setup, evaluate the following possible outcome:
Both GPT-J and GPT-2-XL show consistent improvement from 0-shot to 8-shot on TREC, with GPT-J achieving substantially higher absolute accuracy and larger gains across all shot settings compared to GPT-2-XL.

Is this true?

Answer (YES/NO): NO